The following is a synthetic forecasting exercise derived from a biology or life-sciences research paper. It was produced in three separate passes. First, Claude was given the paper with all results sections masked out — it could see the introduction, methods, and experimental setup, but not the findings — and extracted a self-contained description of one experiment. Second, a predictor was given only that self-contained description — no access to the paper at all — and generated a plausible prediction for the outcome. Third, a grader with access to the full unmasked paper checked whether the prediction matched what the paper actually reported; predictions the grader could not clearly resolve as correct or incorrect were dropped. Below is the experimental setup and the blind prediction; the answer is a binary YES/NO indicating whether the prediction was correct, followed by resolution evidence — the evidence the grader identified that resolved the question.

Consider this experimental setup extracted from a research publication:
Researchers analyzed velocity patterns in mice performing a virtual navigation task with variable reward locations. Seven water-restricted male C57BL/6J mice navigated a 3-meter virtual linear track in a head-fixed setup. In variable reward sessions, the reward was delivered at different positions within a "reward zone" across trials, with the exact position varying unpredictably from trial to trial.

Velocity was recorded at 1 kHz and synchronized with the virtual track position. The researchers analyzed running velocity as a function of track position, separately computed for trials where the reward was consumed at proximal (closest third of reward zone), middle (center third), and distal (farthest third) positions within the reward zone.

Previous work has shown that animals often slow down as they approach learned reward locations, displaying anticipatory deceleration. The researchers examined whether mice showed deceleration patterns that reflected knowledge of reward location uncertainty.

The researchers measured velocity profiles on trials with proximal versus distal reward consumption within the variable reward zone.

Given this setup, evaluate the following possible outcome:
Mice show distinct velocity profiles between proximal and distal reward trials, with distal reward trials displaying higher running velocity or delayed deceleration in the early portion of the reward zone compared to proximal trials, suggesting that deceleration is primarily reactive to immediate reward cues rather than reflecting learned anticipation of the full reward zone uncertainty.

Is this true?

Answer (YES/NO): NO